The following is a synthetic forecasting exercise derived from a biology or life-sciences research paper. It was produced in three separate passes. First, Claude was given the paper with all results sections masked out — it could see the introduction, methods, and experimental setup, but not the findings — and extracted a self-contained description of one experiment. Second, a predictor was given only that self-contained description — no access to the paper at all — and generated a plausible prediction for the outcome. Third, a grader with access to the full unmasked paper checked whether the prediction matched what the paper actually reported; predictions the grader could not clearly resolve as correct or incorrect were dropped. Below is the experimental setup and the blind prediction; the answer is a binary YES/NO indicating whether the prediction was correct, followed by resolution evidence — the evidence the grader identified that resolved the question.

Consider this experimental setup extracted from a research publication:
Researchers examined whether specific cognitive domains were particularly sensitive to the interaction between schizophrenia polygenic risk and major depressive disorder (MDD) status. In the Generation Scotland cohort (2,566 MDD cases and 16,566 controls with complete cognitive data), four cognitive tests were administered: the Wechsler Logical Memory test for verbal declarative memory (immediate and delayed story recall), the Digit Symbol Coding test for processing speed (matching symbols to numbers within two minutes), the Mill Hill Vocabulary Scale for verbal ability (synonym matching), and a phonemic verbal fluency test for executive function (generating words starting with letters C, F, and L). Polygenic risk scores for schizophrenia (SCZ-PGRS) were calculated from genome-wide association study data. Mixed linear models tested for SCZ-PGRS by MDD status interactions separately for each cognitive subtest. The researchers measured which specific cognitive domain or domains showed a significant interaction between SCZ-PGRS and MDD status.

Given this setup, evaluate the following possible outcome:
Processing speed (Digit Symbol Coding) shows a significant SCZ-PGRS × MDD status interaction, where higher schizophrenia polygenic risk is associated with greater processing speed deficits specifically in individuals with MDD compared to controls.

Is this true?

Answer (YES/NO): YES